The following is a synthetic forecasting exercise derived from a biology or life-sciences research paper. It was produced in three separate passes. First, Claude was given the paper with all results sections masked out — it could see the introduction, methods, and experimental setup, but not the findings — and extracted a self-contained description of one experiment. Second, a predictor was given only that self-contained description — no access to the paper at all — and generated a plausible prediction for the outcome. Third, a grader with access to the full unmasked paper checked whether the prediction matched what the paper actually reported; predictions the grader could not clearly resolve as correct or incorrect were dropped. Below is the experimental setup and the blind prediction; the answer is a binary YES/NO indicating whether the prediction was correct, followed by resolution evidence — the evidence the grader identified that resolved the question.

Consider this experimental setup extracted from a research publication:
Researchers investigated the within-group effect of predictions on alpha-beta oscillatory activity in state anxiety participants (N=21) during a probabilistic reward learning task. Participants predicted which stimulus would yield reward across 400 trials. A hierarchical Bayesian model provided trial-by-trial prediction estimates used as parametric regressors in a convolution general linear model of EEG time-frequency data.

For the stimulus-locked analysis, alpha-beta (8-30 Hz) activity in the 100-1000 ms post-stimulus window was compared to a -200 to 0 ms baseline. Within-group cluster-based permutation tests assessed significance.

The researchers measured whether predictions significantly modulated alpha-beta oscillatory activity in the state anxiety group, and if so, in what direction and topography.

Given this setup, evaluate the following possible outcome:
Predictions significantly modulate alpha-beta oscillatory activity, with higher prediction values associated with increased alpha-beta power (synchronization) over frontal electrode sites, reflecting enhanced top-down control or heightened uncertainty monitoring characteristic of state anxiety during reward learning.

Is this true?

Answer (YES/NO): NO